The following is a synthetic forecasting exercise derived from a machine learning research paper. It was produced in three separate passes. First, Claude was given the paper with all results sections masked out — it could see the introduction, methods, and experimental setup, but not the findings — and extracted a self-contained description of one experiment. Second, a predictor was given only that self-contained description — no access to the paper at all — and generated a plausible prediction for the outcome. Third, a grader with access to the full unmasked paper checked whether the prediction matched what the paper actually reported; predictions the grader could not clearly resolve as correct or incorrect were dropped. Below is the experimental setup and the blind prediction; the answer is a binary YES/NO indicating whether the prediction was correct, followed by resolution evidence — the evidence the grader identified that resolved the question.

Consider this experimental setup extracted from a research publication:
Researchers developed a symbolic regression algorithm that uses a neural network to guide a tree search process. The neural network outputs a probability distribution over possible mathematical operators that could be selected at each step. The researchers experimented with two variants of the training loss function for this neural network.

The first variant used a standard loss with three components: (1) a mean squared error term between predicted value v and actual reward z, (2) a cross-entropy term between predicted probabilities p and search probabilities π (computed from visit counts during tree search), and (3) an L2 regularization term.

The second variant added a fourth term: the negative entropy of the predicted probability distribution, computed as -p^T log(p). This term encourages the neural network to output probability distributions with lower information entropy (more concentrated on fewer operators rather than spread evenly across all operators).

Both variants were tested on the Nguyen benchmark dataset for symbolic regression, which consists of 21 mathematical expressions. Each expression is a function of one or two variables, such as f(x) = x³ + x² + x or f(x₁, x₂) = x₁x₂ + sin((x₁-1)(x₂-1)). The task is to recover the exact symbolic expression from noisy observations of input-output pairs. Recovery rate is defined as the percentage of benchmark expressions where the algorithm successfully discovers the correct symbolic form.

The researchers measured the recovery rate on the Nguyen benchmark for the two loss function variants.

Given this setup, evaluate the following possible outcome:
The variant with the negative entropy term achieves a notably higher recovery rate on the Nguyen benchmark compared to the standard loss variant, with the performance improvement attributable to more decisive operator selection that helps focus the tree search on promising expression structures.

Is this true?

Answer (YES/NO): YES